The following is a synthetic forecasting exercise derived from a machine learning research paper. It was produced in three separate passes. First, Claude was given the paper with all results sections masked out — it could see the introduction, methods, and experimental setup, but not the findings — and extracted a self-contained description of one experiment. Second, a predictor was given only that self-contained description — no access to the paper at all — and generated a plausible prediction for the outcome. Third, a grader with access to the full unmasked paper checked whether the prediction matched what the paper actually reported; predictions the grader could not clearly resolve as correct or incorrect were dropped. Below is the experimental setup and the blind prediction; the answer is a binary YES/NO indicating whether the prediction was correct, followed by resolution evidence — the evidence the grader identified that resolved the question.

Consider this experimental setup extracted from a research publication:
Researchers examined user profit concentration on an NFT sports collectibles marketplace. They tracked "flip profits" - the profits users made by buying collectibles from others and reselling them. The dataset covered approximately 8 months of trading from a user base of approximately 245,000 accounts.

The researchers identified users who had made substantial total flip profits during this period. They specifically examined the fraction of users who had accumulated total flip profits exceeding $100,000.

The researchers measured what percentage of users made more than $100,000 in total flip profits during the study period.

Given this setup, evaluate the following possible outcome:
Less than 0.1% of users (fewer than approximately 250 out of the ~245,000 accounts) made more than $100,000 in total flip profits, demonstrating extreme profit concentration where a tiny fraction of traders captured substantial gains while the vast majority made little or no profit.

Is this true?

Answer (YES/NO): NO